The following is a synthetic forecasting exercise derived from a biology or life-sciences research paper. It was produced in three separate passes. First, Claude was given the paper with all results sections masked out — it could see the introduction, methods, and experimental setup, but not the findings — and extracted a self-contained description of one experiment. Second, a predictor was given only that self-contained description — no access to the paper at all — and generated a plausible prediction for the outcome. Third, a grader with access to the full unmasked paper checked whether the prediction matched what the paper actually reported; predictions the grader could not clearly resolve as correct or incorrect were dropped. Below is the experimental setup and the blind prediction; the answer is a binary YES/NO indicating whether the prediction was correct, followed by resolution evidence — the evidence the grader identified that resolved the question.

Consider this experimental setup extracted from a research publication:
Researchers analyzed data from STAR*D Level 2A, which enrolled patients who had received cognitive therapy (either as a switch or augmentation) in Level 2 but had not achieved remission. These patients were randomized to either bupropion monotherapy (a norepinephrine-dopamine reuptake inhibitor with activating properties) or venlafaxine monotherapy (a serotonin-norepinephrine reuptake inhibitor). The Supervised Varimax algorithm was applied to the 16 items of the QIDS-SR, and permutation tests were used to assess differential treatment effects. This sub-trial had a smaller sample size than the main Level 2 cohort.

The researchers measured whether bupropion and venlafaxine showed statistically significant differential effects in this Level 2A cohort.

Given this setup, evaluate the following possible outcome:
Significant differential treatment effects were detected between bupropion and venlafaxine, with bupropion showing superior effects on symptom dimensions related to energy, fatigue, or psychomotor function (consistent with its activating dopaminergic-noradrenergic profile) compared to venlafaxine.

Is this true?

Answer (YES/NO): NO